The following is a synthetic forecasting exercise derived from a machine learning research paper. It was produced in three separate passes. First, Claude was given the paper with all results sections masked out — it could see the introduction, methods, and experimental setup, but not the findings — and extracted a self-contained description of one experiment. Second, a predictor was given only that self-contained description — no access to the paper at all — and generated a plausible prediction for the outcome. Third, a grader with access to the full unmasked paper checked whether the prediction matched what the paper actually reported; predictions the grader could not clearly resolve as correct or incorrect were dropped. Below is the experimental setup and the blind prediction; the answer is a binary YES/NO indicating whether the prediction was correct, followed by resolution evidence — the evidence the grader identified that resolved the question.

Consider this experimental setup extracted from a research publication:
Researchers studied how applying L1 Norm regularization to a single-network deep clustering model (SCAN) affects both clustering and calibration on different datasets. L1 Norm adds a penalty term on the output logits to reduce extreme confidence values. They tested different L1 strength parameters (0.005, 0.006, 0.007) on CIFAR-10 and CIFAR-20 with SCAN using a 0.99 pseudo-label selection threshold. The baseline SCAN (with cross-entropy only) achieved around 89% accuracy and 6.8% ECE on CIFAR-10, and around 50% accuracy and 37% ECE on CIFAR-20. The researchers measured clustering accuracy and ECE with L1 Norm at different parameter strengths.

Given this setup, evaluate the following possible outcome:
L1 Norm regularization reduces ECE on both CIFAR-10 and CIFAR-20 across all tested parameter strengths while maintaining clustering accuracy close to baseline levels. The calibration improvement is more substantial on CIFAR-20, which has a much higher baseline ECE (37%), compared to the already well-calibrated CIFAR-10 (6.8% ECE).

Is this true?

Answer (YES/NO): NO